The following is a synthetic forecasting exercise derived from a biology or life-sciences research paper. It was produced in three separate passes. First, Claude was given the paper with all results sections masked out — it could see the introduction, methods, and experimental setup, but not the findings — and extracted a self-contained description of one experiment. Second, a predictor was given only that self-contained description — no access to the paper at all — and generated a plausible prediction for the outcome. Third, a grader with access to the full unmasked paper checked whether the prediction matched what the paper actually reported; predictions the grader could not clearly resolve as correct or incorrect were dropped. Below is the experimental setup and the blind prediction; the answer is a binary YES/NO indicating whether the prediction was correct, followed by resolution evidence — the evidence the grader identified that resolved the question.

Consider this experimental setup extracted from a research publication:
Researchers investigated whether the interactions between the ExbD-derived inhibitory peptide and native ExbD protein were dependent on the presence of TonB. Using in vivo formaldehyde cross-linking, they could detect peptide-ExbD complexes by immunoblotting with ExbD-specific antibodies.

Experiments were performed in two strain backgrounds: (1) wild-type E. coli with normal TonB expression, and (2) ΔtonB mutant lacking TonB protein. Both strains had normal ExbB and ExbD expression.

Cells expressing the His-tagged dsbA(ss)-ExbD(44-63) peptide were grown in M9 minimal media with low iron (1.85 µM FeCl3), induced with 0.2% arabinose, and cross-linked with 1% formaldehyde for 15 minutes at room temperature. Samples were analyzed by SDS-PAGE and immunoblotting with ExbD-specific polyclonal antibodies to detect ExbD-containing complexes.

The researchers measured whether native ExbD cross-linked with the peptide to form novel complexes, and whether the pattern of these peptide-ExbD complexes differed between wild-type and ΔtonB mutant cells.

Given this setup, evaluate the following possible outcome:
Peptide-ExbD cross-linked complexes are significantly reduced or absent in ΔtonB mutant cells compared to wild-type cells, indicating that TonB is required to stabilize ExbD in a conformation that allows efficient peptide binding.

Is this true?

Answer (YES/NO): YES